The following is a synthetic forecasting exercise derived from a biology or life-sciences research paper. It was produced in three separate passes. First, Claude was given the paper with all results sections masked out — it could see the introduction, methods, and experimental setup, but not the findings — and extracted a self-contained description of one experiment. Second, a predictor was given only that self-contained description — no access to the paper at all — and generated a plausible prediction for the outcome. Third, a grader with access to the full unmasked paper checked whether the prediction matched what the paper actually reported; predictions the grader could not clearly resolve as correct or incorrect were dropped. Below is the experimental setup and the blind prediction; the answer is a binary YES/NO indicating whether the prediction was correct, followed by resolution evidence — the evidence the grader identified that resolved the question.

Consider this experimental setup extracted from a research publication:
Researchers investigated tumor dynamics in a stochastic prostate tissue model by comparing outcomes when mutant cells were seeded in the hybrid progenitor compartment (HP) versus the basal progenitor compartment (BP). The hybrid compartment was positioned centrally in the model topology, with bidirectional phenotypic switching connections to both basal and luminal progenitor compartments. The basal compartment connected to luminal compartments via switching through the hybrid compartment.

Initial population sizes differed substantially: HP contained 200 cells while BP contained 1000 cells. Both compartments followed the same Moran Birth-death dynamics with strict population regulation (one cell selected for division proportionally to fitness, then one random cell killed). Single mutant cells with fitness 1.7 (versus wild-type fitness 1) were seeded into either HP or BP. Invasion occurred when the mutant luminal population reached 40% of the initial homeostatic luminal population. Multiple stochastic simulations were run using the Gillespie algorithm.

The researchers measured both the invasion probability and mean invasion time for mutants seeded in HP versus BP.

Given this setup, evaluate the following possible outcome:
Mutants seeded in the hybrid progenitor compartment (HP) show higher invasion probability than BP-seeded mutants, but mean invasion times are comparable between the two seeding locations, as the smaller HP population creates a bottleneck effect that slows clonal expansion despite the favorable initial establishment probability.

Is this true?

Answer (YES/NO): NO